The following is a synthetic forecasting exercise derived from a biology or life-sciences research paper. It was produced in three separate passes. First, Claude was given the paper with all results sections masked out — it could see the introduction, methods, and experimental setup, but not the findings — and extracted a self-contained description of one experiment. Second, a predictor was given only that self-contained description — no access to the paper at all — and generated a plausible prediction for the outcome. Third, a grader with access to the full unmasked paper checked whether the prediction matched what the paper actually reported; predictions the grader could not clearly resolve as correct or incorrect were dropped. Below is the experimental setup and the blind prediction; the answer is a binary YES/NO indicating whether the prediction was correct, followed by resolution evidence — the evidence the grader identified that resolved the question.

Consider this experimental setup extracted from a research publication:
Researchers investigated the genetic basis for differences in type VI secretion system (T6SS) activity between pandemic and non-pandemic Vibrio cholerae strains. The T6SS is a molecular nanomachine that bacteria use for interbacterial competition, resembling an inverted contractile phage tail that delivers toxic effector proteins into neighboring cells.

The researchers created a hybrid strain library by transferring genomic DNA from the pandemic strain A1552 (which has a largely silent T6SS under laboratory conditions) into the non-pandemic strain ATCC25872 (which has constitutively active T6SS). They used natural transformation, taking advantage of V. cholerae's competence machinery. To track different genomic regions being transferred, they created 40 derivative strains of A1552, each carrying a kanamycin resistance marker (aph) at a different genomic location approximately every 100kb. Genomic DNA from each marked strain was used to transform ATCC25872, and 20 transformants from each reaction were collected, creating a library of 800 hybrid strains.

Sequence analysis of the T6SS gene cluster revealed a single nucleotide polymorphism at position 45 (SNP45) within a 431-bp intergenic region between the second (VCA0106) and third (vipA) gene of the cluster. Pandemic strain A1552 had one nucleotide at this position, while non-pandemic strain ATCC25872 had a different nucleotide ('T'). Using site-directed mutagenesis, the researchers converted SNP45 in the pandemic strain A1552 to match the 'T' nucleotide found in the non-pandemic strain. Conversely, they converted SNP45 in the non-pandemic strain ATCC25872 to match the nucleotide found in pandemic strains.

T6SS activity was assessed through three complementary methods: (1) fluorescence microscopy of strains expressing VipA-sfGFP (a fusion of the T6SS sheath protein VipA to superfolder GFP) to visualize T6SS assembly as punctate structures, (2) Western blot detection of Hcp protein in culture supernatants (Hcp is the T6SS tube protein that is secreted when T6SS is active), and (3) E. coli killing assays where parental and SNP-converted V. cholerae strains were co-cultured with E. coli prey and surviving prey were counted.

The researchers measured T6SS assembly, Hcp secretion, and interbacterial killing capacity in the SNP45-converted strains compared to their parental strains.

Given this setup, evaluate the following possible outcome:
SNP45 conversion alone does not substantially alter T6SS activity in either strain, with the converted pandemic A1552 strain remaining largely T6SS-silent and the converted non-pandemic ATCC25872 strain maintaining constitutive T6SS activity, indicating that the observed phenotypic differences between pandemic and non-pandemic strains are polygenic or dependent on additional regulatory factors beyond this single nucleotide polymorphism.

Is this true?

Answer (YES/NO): NO